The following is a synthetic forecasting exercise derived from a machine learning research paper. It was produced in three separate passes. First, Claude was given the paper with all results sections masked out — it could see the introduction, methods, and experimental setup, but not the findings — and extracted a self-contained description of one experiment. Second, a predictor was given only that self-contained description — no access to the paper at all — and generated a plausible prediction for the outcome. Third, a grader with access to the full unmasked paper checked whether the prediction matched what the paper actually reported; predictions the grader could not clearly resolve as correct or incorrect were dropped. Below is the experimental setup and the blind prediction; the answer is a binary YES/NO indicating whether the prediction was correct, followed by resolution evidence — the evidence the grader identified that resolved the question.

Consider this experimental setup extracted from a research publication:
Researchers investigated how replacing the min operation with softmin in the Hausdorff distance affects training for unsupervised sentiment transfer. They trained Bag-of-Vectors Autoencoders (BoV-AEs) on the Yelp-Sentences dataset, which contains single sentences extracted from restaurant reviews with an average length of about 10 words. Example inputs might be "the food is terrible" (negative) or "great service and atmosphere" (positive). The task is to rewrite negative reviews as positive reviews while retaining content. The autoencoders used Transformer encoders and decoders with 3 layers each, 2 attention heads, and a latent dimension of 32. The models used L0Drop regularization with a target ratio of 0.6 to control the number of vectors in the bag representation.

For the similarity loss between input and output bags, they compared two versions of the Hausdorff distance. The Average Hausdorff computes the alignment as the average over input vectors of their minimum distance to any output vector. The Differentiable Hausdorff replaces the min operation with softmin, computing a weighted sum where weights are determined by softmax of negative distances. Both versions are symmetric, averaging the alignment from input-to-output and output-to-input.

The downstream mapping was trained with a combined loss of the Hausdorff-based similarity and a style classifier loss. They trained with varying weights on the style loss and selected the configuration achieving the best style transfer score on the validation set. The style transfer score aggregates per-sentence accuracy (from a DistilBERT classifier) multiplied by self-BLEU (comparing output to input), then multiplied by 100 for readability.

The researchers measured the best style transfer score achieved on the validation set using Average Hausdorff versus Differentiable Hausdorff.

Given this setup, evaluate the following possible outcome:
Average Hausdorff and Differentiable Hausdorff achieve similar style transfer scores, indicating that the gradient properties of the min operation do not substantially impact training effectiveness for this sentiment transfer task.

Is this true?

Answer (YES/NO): NO